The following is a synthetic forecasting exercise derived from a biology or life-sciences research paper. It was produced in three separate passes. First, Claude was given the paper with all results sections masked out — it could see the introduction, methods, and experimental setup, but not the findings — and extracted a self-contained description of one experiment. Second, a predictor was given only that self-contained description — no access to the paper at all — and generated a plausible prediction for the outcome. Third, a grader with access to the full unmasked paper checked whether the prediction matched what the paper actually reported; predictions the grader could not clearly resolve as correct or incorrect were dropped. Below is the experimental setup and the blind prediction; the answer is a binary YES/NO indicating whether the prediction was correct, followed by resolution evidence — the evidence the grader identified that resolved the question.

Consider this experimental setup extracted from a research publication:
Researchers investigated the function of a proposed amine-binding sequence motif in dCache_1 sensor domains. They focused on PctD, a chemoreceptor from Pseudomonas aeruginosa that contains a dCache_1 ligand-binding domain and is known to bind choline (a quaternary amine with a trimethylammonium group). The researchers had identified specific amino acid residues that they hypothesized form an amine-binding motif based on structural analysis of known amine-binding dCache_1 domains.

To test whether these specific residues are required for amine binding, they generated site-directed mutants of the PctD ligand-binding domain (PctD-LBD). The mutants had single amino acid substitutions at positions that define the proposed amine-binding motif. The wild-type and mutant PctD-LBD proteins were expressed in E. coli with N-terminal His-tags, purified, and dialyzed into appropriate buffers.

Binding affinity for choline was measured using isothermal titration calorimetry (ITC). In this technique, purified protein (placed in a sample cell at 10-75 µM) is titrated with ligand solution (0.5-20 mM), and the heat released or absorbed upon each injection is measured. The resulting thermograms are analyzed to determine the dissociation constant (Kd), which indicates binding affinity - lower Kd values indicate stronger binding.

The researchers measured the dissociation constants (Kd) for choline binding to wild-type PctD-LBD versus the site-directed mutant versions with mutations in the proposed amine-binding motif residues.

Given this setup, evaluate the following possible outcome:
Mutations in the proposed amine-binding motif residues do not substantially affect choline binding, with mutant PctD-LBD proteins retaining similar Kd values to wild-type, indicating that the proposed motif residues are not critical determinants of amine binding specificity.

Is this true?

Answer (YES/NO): NO